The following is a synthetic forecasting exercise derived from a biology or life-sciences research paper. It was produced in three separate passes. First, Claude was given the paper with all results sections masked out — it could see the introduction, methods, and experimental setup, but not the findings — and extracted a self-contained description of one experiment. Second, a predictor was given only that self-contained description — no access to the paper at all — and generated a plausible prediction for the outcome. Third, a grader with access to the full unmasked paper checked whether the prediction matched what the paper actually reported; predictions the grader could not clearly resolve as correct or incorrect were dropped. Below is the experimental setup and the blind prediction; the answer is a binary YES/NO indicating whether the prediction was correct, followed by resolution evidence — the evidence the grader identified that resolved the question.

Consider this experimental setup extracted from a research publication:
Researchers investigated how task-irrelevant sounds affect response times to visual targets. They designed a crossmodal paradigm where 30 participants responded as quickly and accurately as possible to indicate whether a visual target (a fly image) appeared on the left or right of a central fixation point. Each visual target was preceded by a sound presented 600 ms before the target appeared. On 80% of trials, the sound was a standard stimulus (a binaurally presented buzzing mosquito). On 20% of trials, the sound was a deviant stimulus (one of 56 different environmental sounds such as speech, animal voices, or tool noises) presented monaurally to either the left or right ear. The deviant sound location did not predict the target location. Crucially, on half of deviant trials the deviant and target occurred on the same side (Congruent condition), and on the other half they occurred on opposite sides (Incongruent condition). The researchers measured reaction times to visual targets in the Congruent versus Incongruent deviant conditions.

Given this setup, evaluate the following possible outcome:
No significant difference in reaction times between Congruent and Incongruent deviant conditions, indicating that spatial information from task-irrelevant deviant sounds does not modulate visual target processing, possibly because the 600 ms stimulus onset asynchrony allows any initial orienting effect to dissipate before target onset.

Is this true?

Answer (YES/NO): NO